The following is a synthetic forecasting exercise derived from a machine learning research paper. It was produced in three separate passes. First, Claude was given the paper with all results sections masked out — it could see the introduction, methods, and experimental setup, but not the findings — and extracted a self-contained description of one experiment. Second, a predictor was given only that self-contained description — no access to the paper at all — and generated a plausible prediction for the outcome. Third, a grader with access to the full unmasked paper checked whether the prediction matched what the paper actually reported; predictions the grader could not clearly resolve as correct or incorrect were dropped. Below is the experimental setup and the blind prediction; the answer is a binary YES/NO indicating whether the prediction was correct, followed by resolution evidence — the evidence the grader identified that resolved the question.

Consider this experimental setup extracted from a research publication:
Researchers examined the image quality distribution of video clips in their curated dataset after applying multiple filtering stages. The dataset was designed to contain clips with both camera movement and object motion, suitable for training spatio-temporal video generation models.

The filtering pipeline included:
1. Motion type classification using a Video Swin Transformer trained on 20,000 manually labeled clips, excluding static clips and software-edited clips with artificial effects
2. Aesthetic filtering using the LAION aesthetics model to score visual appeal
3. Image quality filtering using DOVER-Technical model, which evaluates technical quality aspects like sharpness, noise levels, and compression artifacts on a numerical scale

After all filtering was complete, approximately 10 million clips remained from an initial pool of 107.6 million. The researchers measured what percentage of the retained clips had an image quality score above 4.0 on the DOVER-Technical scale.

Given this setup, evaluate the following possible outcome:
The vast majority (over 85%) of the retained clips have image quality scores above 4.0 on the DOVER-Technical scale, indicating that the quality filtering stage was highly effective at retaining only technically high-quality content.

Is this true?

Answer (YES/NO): NO